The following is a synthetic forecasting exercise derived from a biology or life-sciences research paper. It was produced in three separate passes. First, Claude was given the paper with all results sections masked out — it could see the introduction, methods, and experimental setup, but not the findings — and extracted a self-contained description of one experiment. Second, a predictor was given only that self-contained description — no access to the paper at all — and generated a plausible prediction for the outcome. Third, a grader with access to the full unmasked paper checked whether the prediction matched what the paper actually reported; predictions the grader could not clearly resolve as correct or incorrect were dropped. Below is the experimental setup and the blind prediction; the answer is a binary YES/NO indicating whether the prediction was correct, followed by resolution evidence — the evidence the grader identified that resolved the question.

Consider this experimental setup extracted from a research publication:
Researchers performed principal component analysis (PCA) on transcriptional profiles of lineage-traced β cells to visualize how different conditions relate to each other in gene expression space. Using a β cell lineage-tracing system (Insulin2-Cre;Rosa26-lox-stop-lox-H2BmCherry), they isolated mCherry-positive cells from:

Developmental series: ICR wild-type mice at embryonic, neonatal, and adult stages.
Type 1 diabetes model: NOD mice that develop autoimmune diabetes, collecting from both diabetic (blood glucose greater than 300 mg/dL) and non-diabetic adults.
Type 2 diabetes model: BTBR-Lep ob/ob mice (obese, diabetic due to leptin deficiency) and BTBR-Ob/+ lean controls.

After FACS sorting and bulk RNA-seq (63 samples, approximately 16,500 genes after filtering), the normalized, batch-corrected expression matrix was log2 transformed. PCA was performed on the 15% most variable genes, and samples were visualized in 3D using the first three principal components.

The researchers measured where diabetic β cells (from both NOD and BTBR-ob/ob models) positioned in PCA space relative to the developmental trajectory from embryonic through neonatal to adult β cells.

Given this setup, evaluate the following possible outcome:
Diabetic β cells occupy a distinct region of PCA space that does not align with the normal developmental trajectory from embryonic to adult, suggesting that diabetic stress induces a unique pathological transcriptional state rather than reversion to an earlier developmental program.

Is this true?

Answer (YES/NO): YES